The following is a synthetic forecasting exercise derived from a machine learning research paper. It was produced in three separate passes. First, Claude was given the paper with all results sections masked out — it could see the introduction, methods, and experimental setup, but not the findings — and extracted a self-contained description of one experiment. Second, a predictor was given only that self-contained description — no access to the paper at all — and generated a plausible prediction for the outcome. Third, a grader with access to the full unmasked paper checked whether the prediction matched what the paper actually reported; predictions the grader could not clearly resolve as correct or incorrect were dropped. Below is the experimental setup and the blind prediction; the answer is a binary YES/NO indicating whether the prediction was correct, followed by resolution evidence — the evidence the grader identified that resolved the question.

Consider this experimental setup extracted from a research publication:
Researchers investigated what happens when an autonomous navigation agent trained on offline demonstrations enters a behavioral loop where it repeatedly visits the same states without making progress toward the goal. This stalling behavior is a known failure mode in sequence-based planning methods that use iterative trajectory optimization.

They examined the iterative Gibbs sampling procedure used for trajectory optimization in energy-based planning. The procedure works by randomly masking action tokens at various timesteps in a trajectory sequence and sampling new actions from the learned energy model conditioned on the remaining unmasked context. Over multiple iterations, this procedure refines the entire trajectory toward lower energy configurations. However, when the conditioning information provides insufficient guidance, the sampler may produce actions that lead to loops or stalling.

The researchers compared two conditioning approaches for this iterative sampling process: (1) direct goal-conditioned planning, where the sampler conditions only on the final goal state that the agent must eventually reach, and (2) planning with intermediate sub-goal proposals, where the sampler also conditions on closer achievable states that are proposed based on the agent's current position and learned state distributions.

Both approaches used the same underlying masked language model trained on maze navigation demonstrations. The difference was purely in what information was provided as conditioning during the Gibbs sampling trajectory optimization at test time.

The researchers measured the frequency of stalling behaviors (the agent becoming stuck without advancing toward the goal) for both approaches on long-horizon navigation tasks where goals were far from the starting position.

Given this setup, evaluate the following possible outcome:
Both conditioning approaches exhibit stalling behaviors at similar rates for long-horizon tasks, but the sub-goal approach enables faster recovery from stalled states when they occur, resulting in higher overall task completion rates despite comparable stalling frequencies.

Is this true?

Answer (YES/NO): NO